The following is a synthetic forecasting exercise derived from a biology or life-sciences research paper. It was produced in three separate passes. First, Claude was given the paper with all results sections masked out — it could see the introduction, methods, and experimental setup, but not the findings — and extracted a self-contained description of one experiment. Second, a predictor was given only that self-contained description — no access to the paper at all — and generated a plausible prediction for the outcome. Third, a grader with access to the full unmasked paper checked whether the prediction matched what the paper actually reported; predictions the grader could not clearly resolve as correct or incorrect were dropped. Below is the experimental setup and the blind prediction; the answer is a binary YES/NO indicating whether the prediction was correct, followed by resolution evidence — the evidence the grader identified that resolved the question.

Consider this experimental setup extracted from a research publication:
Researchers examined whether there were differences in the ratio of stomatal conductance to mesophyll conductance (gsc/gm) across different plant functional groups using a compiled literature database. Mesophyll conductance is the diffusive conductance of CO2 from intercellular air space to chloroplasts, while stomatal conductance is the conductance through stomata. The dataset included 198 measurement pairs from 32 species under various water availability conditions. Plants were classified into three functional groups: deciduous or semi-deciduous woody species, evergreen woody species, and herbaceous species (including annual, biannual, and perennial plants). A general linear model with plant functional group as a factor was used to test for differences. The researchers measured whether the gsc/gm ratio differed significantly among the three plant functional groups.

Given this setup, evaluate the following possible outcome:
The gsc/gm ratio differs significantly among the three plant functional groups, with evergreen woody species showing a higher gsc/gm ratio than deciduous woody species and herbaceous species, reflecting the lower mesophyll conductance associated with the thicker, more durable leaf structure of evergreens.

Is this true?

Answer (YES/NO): NO